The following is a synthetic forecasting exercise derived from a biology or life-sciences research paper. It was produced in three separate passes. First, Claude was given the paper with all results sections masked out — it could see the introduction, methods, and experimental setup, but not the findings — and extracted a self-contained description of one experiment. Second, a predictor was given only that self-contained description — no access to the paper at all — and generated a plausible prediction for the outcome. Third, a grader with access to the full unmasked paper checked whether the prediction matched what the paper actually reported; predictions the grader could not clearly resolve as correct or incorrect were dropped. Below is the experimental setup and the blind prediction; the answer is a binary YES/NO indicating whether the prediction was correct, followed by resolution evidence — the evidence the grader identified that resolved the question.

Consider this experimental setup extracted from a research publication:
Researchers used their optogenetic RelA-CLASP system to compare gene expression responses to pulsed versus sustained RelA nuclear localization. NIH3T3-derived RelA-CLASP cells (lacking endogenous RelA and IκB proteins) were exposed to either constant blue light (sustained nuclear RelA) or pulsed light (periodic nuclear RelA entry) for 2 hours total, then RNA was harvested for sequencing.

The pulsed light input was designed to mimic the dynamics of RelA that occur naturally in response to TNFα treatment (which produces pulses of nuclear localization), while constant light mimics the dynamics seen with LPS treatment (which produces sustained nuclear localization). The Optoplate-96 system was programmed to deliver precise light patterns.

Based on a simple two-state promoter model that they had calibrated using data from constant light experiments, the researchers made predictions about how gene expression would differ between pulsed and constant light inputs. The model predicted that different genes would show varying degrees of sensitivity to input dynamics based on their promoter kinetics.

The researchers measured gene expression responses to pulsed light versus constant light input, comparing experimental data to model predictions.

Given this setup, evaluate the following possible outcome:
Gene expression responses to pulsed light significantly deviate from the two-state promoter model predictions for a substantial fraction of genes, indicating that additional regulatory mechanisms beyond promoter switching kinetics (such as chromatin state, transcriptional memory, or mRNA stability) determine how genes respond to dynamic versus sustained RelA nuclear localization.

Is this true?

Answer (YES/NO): YES